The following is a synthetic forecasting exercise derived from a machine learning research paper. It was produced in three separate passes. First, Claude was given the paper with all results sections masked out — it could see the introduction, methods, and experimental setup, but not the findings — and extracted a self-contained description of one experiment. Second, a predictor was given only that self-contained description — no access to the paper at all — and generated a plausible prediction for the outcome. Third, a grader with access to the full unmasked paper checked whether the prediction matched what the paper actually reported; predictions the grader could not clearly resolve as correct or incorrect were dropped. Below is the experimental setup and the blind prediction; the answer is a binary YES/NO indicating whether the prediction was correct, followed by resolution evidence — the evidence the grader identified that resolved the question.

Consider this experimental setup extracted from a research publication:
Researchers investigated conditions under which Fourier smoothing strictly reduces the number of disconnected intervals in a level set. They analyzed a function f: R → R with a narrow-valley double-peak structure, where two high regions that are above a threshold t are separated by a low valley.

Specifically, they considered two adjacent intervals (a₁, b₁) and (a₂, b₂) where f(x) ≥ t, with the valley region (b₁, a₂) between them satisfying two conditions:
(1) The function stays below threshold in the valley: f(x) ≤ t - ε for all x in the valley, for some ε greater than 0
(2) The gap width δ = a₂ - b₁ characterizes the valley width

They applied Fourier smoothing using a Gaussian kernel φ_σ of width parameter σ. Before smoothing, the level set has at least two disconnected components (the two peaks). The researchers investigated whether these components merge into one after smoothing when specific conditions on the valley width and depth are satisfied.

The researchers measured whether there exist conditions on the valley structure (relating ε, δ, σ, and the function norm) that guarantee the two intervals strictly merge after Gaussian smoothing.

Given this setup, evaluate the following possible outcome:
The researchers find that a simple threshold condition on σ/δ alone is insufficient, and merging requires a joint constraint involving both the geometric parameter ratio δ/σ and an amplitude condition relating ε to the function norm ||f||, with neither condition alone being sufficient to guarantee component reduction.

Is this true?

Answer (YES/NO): YES